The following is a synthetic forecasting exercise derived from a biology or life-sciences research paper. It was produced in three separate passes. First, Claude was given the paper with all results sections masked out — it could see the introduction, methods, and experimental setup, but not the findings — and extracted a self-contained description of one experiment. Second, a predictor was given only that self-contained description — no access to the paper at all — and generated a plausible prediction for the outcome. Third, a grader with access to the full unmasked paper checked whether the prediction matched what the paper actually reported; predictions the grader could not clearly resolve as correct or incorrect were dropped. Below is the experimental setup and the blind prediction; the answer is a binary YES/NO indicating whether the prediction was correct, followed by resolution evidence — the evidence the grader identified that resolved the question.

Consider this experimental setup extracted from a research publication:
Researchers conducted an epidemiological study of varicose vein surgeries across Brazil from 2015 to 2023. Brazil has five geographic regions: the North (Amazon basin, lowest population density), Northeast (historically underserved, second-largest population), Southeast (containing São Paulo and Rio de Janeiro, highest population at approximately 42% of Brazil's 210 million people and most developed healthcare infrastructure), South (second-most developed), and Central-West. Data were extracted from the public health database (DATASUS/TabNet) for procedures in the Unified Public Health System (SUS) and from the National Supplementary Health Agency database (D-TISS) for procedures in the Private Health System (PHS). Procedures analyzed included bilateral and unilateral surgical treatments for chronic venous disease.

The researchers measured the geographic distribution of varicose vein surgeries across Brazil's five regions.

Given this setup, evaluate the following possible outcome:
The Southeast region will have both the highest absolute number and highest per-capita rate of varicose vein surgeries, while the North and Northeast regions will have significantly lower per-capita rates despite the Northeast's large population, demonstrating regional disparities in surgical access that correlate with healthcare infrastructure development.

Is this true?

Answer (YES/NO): YES